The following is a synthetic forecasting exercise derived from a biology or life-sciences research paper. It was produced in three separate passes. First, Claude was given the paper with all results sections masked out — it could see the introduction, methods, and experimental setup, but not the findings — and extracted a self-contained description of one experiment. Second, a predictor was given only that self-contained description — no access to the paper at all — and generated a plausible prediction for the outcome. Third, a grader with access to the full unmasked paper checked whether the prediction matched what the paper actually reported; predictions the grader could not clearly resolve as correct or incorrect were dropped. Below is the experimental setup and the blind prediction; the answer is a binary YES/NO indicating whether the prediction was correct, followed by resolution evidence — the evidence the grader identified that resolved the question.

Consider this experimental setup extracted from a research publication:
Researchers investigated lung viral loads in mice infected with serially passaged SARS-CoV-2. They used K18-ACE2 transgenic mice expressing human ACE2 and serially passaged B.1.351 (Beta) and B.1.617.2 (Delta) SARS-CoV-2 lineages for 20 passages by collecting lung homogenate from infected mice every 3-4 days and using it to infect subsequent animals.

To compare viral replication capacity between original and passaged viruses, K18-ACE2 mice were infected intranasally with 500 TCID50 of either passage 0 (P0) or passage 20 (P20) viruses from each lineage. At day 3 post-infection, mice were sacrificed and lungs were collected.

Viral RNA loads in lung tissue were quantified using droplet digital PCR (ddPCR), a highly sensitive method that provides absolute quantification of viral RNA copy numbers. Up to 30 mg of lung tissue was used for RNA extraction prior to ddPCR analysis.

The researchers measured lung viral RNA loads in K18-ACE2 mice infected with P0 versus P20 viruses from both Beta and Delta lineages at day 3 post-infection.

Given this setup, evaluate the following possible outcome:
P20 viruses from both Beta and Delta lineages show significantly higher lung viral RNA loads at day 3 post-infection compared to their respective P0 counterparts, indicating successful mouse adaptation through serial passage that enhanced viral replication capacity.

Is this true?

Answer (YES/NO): YES